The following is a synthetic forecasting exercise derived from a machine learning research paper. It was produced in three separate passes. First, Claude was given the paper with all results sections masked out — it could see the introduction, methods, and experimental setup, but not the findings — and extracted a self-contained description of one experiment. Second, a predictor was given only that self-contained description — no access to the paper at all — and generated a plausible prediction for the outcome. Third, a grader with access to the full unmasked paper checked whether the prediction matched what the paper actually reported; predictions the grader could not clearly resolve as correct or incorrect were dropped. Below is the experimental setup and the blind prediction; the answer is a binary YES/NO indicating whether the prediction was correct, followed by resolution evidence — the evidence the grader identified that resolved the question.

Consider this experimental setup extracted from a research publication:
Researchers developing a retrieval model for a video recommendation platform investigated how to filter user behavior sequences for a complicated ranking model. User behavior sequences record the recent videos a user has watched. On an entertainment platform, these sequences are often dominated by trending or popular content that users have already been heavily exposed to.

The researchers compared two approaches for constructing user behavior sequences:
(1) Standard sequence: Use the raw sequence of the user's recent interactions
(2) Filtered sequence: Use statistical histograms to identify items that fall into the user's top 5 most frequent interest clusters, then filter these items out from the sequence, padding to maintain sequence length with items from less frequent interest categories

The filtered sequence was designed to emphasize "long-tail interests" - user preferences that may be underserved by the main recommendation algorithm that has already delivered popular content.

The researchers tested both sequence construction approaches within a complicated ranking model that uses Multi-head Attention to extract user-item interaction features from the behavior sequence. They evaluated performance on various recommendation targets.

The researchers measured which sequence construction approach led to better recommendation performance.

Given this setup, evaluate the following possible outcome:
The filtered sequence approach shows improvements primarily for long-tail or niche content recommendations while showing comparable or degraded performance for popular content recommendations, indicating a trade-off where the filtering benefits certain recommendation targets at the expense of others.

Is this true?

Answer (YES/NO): NO